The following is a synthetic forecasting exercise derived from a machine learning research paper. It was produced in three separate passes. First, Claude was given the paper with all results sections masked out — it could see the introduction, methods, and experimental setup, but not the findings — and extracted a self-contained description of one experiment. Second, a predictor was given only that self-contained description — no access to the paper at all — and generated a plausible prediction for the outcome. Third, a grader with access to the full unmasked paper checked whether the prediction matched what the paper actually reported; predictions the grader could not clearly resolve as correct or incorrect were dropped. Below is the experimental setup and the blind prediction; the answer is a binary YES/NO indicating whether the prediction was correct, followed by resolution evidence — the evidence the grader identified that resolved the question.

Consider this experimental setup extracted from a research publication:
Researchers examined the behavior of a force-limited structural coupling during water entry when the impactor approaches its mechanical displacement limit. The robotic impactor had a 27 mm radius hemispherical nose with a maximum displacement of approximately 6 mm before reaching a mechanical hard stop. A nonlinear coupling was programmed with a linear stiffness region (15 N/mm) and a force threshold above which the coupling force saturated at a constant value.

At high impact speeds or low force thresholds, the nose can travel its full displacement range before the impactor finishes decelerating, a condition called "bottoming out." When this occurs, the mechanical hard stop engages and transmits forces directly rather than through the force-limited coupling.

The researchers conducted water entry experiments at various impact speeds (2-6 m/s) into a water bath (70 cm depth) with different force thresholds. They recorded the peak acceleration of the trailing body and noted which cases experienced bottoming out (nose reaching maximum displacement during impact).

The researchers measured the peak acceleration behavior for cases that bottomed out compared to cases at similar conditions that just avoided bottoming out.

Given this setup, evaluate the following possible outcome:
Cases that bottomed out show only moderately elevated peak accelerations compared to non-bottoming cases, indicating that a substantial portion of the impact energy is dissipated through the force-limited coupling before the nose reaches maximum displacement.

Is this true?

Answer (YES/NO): NO